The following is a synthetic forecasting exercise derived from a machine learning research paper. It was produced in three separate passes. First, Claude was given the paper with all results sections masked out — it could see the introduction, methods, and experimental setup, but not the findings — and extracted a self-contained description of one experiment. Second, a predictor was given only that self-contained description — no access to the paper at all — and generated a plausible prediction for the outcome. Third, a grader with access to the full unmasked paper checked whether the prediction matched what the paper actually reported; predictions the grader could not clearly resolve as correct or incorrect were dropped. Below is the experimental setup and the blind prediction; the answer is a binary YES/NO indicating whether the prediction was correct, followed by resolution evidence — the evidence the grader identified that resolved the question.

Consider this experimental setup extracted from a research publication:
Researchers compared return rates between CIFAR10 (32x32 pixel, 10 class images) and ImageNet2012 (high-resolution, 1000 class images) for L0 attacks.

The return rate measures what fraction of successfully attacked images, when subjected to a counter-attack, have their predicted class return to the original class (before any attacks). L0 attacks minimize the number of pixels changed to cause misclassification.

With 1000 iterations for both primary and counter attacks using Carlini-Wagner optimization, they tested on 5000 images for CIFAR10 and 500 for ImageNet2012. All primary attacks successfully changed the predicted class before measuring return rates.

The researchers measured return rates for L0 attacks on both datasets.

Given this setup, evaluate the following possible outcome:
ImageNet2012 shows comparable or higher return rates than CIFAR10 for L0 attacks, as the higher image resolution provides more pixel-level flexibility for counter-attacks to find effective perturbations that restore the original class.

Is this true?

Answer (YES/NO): YES